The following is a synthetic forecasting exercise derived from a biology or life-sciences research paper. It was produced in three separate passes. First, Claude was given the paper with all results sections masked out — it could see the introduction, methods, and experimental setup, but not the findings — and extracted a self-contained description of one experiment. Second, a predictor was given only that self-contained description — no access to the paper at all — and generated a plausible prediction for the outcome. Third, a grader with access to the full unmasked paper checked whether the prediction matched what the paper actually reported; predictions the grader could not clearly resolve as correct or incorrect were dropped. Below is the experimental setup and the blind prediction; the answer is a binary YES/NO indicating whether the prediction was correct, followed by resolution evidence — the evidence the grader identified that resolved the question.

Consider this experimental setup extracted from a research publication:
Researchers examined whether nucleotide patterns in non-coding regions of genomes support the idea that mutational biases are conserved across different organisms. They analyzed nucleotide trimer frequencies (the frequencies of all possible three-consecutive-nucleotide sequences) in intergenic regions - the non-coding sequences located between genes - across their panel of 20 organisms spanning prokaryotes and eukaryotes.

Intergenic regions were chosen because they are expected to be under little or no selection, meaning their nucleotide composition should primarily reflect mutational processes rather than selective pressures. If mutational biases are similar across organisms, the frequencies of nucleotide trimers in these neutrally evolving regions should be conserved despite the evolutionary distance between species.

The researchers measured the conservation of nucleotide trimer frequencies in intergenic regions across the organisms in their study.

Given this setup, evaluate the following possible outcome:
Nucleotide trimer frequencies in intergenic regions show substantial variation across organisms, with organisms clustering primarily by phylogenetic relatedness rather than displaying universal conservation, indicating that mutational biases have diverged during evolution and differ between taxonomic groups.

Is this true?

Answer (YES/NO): NO